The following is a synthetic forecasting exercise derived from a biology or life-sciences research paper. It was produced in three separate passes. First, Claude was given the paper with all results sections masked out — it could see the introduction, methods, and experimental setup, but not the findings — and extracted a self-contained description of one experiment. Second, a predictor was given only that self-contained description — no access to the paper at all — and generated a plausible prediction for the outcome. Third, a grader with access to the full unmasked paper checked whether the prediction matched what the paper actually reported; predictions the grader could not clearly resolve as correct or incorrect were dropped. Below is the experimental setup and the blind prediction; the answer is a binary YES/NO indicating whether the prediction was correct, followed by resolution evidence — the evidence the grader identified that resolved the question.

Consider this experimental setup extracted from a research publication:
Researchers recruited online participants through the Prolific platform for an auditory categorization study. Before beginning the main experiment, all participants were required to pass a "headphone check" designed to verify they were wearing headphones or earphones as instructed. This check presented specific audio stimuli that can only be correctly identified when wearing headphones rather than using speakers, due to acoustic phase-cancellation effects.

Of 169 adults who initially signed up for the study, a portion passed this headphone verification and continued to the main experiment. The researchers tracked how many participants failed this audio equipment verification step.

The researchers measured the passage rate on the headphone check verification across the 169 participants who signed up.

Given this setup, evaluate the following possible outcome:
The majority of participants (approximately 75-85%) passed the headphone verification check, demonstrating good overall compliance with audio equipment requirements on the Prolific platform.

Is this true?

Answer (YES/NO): NO